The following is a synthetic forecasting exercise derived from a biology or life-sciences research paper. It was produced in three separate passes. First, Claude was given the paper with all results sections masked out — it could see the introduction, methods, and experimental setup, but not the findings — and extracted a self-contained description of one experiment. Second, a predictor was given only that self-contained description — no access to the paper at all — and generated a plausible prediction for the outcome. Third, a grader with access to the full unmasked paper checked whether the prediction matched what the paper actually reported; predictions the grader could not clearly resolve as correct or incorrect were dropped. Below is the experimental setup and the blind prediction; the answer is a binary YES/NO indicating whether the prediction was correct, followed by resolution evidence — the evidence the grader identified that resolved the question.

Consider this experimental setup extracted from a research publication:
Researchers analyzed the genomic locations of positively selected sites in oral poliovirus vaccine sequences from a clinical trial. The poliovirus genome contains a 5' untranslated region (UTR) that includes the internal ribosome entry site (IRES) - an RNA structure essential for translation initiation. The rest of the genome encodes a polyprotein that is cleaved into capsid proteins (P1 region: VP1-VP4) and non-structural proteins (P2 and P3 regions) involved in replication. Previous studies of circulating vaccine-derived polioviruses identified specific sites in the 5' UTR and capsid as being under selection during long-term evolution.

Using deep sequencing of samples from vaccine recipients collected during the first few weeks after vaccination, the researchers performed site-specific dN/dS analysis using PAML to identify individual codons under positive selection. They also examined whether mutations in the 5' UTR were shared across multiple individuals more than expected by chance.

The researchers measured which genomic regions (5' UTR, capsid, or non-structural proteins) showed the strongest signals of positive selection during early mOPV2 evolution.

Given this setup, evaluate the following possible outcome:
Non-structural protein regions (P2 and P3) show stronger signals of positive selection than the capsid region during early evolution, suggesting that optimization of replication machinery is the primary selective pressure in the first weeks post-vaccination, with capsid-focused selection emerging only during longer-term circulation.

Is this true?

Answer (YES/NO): NO